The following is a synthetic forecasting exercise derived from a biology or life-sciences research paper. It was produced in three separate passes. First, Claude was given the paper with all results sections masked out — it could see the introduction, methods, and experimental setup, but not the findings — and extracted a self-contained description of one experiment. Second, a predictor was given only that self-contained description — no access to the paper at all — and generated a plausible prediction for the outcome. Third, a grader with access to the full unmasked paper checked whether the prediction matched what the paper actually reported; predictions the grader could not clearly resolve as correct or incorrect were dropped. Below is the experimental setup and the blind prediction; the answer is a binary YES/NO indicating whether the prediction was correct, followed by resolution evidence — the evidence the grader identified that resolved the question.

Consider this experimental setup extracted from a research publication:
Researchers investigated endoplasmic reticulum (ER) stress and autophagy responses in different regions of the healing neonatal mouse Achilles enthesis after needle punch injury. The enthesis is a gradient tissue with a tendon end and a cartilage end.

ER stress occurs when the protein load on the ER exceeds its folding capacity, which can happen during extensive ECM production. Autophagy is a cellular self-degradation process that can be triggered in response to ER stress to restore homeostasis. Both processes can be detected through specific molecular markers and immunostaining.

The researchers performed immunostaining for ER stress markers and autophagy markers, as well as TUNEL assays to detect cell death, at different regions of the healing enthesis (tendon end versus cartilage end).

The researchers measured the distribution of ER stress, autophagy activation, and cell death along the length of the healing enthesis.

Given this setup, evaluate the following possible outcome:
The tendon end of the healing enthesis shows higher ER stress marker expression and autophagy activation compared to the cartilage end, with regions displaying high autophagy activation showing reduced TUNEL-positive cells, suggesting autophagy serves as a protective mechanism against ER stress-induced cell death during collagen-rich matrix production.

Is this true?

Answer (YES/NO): YES